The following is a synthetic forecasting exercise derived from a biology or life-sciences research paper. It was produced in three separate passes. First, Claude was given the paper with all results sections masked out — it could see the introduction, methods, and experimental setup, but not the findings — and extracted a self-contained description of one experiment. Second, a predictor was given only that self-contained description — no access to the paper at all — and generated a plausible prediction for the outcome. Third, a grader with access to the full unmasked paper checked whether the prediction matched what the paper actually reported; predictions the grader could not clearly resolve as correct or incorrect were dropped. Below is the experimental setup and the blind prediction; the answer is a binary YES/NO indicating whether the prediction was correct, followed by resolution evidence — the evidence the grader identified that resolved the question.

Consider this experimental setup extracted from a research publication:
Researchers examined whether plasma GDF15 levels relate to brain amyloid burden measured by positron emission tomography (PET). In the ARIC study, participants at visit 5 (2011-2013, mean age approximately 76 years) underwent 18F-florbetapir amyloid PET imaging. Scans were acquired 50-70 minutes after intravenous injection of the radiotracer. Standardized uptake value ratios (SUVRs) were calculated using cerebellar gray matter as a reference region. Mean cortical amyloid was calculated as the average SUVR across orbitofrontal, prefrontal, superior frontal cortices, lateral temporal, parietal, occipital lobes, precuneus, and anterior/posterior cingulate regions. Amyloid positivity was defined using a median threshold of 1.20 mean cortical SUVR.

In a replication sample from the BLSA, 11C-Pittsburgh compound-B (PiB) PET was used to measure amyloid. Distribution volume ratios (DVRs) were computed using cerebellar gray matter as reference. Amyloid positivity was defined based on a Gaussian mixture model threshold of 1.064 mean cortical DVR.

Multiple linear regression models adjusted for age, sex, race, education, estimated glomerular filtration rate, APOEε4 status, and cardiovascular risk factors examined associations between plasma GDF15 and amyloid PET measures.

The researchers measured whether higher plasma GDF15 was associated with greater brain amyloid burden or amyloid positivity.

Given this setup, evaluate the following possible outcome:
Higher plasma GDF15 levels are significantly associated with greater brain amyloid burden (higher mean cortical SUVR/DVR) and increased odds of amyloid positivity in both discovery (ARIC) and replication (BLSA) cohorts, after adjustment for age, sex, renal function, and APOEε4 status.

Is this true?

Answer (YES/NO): NO